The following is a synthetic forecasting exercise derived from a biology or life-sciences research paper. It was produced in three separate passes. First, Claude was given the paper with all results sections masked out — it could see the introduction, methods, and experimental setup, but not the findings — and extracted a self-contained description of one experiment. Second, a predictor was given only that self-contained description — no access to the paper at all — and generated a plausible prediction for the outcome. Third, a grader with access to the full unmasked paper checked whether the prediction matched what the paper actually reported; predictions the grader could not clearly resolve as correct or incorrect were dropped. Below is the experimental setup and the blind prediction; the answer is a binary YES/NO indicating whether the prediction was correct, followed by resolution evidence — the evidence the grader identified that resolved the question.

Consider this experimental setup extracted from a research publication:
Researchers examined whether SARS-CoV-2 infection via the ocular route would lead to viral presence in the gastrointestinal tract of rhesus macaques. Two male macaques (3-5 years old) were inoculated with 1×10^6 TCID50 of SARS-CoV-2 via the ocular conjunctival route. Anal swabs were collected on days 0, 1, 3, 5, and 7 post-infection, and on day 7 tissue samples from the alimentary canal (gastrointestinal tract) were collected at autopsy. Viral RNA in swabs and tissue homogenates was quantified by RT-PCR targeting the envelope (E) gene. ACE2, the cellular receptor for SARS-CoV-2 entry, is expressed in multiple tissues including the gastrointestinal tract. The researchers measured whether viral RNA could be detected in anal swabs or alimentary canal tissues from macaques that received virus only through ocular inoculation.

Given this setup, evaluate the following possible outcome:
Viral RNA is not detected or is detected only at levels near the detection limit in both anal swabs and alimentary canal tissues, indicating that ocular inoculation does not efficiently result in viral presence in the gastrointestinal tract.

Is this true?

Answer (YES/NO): NO